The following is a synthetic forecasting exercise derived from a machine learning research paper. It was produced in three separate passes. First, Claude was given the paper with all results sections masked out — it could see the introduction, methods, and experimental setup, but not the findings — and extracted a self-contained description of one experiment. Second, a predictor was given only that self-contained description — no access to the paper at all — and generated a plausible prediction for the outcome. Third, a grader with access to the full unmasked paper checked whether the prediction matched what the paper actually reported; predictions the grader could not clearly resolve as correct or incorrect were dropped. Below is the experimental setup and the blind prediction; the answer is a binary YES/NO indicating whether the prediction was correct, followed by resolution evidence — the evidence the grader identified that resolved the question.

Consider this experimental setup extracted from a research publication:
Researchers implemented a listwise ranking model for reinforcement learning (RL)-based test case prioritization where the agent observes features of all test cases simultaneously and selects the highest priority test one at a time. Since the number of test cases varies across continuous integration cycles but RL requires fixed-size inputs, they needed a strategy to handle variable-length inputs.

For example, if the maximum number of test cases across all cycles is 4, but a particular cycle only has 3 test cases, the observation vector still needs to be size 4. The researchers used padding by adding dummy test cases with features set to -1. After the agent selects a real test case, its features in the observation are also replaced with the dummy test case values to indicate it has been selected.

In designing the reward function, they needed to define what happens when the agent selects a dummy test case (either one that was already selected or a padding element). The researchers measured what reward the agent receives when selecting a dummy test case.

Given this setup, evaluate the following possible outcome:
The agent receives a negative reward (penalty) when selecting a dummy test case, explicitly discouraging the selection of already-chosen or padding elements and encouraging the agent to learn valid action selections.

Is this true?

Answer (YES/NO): NO